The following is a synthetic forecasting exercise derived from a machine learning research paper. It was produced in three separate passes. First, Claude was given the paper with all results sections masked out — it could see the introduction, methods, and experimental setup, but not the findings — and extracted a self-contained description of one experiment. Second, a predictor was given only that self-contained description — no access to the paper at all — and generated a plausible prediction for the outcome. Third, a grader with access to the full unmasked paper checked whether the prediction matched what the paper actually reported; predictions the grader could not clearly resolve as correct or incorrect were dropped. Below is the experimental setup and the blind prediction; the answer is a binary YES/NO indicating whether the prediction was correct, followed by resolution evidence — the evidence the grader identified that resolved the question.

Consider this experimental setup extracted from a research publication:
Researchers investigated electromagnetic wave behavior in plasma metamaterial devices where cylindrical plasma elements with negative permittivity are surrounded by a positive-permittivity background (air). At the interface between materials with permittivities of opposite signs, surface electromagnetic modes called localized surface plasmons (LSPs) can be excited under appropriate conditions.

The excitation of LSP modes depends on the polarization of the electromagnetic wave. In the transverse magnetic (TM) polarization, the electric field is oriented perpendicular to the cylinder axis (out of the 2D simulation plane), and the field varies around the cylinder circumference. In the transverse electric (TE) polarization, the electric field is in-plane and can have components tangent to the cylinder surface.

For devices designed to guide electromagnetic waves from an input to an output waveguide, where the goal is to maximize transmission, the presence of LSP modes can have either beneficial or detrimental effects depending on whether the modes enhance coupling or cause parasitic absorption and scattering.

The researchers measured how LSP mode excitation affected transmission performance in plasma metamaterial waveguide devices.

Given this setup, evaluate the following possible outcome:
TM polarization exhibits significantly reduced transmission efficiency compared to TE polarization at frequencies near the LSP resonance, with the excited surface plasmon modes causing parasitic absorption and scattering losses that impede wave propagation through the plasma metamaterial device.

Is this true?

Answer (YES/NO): NO